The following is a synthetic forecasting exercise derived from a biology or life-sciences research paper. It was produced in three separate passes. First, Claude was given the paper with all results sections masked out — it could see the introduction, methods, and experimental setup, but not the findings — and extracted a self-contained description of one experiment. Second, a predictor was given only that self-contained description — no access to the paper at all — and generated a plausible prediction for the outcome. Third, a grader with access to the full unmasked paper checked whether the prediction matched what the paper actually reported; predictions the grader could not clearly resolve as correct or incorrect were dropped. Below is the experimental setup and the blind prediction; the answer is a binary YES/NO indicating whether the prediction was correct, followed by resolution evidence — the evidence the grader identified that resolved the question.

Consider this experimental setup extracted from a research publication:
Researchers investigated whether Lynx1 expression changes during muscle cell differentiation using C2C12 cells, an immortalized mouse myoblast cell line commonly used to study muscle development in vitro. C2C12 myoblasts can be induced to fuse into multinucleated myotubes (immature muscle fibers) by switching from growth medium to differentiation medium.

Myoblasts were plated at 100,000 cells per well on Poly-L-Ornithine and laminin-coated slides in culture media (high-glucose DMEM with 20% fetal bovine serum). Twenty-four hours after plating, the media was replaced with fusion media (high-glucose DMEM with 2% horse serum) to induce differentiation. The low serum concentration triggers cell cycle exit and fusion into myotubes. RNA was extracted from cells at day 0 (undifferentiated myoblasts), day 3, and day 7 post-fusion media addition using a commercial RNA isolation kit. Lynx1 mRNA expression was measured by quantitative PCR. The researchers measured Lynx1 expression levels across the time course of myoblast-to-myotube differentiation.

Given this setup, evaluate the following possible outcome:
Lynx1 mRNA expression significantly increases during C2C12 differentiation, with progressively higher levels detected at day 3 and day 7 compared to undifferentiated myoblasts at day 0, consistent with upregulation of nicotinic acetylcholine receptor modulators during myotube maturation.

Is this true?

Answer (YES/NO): YES